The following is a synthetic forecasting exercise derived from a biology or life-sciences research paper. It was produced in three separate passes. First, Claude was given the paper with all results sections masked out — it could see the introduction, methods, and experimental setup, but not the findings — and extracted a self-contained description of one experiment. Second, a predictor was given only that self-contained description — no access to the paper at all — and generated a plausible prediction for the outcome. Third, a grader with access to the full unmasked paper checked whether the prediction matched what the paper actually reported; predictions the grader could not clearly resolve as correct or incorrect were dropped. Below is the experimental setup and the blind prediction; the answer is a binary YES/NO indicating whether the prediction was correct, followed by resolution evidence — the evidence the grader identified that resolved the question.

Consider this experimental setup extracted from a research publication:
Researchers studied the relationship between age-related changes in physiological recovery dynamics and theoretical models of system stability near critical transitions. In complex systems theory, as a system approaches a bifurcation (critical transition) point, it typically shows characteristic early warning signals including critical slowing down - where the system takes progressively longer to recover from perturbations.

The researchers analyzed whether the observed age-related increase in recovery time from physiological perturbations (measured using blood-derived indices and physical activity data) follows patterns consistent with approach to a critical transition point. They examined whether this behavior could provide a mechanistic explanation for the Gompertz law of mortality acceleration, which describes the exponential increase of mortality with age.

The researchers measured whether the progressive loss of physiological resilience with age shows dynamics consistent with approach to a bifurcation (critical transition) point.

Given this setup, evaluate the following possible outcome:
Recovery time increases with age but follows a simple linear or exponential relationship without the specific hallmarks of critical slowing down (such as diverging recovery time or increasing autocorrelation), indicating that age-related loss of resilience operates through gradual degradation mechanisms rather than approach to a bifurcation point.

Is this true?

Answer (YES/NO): NO